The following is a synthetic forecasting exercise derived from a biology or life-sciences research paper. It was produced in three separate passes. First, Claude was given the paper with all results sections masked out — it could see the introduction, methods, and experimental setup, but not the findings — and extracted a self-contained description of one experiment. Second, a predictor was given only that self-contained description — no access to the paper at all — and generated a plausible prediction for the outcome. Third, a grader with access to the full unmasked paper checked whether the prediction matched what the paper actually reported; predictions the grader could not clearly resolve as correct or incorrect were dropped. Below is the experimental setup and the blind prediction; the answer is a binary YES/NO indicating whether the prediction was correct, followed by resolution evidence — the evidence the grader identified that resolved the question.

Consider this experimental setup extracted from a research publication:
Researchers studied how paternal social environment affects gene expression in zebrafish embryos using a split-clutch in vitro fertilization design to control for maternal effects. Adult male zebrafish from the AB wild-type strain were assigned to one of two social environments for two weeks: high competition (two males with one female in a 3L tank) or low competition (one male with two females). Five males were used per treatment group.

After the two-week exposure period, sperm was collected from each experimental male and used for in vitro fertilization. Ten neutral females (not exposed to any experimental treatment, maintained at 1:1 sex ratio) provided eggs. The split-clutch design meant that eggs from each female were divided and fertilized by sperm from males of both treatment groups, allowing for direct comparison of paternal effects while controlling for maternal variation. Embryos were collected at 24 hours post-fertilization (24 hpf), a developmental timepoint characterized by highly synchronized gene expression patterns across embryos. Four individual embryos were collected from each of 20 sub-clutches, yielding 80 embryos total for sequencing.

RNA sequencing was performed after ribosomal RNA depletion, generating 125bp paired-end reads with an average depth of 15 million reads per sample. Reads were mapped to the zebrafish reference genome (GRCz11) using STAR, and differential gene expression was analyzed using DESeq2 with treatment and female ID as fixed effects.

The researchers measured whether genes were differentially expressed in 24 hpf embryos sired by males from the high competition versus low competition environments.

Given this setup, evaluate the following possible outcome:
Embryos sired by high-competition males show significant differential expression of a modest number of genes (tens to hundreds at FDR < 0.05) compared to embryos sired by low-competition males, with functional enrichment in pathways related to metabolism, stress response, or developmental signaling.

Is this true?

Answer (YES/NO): NO